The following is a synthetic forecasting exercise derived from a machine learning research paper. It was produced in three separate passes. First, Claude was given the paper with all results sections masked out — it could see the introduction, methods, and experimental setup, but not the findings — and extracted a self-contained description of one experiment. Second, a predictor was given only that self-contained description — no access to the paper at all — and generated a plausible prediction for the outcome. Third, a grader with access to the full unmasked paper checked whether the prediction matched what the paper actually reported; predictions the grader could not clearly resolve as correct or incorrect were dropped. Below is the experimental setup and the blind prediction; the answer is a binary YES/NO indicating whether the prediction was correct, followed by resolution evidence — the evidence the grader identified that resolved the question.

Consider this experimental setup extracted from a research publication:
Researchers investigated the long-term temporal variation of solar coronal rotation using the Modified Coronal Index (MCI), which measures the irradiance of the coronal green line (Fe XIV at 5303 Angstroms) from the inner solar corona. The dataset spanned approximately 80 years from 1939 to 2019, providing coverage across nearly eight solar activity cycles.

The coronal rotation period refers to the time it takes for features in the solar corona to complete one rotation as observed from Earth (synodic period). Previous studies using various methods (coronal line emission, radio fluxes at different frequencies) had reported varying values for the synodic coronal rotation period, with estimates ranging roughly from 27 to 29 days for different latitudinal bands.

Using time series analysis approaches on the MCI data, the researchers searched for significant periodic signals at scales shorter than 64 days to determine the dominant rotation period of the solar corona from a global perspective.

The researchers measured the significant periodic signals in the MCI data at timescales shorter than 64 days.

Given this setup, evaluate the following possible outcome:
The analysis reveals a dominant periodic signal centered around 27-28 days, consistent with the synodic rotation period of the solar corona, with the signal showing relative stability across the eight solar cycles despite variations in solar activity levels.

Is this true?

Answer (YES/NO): NO